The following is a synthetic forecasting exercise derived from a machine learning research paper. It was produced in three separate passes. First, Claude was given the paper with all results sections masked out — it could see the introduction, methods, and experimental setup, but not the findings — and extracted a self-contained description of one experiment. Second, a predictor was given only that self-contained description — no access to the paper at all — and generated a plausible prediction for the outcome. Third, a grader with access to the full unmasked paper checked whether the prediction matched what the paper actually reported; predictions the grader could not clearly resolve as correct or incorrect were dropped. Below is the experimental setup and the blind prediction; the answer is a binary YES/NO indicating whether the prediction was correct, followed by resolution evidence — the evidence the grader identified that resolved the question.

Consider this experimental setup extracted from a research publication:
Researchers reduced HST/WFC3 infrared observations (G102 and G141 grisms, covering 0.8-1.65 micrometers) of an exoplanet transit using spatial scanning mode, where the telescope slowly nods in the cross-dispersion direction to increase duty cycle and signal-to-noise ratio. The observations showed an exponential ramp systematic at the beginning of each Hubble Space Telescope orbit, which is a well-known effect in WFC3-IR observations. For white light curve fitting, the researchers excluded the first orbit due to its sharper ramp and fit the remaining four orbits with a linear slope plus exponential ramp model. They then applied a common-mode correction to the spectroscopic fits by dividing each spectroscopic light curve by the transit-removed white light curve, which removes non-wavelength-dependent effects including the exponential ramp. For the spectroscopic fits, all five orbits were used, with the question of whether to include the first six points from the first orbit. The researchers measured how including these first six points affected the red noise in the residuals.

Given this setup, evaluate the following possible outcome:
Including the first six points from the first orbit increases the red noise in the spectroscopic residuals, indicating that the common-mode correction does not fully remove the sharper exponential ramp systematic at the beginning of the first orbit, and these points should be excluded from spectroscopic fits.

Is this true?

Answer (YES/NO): YES